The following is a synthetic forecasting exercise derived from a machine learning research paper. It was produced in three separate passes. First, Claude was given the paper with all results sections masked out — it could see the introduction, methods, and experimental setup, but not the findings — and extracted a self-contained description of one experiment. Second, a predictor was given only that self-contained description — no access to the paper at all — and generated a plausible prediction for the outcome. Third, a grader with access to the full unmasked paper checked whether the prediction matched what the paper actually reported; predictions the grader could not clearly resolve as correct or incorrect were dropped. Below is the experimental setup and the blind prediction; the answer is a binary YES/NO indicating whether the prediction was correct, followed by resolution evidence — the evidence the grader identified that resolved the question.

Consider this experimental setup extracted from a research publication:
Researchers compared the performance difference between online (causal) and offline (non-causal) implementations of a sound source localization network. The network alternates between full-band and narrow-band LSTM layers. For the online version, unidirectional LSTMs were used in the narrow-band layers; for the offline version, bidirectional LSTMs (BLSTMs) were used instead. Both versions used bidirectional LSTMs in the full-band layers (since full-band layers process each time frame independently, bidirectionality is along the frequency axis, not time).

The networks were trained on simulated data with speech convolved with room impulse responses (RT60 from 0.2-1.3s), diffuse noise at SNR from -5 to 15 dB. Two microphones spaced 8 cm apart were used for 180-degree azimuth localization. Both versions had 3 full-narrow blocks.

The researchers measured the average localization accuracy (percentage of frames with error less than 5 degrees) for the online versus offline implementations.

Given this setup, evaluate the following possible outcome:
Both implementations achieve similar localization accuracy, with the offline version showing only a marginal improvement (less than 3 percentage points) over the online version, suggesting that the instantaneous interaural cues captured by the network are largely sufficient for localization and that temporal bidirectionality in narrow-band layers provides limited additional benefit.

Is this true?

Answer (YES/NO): NO